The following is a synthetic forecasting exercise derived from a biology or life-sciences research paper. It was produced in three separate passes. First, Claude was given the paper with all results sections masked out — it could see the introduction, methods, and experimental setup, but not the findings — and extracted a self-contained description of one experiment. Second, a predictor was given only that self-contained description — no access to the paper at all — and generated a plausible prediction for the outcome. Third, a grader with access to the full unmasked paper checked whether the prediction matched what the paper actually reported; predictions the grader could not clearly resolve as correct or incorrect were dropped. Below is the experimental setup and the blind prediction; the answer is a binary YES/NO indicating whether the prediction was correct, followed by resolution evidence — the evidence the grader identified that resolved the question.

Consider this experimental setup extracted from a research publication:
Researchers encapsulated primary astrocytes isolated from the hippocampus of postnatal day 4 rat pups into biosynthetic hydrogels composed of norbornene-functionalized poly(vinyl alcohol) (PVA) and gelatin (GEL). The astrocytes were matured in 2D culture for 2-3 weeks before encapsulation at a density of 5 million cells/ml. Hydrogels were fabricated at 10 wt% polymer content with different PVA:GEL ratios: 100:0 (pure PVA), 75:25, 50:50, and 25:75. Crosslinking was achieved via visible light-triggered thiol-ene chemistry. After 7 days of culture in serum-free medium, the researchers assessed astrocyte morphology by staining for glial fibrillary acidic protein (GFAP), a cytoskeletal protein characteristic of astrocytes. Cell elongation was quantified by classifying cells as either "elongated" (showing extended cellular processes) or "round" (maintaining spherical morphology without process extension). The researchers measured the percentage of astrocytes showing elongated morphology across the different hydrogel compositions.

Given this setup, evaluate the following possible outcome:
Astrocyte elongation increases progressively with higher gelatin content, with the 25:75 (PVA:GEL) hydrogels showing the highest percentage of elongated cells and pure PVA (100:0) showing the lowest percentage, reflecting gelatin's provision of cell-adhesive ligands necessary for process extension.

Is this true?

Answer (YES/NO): YES